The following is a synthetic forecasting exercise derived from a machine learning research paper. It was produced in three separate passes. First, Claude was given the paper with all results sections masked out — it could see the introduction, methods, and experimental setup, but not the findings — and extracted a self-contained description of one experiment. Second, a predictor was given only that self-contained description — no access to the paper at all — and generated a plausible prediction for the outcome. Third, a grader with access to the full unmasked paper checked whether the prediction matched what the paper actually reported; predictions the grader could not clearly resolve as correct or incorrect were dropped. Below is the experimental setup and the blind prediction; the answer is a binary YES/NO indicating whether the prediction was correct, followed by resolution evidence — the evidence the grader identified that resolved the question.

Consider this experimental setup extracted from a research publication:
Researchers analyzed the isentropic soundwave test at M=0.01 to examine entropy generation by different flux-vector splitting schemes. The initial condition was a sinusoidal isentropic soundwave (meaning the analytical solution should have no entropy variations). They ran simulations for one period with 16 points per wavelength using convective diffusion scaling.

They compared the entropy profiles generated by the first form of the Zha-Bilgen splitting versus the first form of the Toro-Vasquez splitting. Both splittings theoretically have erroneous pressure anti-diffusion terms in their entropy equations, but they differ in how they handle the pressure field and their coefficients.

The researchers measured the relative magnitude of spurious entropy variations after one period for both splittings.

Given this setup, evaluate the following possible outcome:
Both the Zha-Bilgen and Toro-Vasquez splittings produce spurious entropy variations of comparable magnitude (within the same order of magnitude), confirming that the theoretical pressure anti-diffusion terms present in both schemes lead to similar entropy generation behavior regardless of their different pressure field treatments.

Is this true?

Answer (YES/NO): NO